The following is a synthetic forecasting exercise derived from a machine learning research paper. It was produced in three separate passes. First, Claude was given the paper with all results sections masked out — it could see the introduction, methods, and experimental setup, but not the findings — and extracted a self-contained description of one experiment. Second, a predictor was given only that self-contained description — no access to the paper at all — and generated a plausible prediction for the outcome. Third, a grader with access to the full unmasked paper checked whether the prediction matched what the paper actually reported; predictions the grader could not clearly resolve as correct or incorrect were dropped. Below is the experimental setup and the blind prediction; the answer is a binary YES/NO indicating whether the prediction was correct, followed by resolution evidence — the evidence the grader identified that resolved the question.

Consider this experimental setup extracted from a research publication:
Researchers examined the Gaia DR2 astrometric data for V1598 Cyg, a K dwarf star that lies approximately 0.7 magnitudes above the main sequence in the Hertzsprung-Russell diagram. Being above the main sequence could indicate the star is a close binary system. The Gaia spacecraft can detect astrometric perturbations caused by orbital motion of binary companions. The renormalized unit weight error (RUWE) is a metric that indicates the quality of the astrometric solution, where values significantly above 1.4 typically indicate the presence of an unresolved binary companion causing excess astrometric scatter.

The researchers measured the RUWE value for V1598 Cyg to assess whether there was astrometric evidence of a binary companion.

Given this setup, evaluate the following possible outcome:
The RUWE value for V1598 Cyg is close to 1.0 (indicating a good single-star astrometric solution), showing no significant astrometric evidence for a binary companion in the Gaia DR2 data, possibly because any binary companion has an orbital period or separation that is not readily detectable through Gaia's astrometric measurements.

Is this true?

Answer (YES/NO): YES